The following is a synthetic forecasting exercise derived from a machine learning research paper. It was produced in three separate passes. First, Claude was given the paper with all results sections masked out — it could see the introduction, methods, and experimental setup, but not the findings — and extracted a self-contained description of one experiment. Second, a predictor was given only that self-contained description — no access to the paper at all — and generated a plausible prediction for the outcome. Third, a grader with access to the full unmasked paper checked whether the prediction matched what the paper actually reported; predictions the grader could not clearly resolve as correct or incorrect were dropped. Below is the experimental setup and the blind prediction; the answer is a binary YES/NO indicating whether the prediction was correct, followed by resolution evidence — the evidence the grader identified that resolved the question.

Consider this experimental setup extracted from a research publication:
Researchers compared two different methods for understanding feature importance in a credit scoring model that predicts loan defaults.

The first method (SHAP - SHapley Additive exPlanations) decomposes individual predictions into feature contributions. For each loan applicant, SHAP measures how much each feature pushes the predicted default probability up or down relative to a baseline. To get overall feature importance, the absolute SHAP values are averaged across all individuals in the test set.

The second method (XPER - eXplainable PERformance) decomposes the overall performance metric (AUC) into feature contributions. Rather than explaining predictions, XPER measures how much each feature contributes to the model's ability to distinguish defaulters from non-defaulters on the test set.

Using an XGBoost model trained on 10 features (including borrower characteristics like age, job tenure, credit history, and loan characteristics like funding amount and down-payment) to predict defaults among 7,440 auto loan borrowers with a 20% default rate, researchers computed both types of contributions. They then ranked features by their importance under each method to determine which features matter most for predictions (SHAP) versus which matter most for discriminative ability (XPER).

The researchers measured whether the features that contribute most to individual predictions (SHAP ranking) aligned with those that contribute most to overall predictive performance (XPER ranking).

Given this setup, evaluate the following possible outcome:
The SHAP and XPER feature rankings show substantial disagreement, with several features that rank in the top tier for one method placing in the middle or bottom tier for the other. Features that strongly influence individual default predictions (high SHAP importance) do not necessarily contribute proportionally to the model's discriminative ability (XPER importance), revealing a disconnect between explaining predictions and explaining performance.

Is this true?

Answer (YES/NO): YES